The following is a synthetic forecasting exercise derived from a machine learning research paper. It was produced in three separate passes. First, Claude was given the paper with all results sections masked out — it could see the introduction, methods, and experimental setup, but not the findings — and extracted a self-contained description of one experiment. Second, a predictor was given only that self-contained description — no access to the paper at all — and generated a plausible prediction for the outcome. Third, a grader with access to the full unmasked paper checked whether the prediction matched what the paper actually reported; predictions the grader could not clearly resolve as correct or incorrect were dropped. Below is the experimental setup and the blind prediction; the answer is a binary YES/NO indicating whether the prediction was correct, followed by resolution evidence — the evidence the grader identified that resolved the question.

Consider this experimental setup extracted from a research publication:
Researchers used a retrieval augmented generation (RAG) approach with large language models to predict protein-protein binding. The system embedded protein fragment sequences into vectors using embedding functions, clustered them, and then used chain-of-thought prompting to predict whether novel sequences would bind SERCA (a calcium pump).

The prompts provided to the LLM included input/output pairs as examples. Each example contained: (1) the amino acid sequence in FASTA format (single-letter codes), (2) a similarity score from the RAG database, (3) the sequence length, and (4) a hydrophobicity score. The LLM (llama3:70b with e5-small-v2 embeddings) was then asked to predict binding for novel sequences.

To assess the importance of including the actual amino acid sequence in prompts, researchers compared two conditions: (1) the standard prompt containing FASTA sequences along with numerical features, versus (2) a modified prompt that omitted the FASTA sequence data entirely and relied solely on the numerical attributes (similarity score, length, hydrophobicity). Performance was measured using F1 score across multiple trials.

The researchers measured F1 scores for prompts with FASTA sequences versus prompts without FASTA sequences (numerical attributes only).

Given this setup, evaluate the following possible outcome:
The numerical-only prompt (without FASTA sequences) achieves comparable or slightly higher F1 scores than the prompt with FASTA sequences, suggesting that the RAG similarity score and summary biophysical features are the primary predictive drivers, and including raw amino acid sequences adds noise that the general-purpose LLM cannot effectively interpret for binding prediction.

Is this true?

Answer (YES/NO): NO